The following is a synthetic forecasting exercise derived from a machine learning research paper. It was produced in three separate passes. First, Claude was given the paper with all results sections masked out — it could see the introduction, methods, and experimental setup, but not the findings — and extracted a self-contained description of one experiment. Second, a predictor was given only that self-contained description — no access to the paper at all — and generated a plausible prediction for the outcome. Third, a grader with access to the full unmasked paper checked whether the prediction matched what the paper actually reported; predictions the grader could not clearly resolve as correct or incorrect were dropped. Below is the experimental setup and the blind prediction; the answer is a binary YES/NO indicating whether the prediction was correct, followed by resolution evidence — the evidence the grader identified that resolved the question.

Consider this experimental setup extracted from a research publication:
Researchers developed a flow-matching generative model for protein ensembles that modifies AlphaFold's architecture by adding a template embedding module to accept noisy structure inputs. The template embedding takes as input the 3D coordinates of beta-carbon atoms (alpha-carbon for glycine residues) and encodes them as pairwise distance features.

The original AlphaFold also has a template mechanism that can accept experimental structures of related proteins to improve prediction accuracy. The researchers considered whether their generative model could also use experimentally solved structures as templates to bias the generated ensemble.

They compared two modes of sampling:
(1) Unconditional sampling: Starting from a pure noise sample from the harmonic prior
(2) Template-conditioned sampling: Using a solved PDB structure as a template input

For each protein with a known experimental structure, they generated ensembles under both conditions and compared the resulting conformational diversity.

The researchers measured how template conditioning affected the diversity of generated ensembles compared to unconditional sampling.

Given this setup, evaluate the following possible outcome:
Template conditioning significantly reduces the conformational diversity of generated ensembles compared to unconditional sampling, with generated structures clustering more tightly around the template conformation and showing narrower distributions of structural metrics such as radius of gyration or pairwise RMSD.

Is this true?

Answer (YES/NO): YES